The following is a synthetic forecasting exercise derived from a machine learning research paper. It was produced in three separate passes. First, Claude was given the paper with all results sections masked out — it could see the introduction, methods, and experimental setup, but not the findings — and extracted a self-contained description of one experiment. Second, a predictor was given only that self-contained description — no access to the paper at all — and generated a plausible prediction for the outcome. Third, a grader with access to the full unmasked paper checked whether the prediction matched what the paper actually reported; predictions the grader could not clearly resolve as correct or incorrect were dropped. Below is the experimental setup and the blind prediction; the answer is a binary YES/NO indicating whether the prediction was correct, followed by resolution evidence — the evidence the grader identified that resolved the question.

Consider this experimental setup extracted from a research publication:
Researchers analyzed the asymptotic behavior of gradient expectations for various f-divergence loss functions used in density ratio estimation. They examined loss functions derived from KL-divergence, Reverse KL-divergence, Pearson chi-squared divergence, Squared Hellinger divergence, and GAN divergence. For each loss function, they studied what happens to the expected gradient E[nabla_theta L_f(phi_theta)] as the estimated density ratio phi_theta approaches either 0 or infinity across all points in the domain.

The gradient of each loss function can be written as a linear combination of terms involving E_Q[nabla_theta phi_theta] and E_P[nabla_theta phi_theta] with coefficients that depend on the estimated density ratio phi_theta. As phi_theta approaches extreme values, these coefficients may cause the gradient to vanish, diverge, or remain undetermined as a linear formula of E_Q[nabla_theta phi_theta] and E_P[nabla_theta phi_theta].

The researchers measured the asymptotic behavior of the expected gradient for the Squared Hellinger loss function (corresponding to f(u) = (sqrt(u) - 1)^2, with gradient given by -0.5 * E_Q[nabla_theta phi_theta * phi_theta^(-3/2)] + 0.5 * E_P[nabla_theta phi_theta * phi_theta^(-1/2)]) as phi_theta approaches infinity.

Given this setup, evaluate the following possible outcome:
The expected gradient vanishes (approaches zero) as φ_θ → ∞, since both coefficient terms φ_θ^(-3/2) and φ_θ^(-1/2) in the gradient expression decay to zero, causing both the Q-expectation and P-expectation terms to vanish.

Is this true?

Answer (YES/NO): YES